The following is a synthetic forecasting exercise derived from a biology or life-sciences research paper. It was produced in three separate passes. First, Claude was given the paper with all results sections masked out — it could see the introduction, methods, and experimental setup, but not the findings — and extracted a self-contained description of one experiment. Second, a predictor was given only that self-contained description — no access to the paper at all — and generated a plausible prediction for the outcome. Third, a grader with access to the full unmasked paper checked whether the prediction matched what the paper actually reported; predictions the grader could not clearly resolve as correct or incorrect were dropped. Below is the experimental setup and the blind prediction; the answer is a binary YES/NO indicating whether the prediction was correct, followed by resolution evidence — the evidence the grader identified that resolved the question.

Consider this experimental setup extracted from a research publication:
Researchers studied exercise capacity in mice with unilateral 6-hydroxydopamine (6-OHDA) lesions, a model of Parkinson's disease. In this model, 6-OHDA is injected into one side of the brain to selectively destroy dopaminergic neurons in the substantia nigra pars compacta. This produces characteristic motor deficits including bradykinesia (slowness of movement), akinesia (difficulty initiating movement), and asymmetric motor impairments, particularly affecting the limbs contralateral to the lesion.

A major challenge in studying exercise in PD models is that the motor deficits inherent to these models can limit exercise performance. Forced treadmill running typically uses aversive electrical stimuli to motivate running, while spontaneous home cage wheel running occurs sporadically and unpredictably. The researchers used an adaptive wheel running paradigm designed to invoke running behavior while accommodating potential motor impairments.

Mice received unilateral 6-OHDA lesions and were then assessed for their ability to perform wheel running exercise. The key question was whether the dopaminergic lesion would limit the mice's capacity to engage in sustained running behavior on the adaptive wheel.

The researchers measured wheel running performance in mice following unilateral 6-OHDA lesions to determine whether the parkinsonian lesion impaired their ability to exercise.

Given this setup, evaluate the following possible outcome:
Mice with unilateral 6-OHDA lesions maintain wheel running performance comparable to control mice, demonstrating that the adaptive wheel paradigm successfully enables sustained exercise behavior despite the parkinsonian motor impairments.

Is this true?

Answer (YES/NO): YES